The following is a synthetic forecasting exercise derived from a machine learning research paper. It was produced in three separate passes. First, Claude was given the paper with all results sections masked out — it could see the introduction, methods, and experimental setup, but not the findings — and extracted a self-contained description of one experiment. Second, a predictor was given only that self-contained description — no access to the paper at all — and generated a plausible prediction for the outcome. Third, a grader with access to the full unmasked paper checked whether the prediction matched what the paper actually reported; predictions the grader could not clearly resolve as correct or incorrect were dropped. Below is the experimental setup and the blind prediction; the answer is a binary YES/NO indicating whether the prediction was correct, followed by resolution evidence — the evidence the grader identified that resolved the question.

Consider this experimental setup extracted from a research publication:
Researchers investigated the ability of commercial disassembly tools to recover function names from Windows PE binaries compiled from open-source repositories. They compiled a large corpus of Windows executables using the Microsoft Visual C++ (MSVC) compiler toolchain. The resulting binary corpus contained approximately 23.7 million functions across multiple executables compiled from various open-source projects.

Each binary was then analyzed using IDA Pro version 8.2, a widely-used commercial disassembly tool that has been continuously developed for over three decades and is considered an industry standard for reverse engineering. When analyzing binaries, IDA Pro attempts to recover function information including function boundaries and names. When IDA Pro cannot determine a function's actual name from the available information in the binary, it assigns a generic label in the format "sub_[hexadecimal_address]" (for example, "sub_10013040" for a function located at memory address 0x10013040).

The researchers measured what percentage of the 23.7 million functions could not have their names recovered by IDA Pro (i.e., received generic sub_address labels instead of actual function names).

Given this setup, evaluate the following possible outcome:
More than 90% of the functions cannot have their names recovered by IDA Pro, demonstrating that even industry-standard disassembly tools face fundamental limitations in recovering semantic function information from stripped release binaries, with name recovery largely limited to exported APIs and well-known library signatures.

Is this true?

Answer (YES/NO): NO